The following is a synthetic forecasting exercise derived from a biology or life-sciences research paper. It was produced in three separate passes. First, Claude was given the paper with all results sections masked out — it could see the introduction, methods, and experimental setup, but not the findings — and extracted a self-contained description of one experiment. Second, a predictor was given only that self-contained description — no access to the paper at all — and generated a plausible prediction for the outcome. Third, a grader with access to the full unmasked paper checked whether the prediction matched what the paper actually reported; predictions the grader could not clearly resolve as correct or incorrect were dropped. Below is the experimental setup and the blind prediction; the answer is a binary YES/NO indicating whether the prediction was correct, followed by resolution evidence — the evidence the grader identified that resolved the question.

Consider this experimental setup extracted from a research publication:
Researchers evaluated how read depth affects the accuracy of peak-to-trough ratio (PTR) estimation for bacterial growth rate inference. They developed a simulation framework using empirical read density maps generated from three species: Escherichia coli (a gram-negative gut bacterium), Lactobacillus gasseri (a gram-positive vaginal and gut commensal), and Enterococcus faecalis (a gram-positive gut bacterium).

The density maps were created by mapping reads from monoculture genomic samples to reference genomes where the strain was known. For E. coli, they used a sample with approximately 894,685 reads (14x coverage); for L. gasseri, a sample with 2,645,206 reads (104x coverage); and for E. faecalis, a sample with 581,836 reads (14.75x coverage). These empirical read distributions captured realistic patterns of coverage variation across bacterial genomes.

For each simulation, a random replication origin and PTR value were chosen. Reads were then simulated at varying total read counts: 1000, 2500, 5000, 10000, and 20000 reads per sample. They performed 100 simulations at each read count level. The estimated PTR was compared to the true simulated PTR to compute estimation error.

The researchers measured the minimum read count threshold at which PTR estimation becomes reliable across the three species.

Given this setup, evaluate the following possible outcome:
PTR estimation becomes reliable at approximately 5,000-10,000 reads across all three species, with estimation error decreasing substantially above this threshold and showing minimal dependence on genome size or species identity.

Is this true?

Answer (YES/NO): YES